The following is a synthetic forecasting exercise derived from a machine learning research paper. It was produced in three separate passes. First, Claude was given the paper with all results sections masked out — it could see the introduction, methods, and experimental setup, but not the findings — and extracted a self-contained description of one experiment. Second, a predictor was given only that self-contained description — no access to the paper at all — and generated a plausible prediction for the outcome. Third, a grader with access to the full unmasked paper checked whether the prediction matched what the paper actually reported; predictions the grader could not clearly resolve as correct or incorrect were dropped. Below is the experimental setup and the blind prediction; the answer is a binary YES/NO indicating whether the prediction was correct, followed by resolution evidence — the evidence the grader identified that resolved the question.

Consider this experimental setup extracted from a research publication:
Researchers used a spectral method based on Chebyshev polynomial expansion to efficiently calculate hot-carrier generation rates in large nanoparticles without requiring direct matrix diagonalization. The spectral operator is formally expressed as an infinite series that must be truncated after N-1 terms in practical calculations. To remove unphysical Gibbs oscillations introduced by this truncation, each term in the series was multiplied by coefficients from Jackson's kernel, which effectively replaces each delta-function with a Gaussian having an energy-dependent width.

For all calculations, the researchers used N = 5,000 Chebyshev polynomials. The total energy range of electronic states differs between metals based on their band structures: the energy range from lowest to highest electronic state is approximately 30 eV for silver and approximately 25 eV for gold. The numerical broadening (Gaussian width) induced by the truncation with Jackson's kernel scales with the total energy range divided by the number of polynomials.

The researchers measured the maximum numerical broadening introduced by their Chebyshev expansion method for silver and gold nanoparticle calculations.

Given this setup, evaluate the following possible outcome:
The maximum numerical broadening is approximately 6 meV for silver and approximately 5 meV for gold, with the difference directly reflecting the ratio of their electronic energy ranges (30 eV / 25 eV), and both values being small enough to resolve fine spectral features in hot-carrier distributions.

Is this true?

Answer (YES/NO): NO